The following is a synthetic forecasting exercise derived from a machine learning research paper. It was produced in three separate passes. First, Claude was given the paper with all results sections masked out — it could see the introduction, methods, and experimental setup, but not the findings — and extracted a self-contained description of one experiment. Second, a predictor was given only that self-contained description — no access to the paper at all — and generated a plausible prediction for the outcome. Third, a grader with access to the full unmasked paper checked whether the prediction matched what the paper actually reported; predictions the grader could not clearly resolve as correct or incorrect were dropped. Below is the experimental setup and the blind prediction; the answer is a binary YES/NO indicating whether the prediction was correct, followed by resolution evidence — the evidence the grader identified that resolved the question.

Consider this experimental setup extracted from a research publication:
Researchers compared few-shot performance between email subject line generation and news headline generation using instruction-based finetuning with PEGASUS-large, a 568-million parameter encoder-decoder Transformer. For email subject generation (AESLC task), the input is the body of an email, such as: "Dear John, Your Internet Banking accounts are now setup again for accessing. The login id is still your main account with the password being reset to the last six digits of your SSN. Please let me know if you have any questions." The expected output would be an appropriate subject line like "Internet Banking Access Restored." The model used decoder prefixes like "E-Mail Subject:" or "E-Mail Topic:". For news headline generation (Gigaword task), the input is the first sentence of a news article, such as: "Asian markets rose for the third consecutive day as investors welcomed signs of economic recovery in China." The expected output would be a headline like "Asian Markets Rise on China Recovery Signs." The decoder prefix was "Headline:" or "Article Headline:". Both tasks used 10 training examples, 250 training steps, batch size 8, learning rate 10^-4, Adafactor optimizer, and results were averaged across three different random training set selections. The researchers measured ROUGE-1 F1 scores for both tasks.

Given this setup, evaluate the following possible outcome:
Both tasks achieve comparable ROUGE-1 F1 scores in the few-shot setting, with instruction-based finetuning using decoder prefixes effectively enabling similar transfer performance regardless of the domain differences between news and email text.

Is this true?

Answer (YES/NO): NO